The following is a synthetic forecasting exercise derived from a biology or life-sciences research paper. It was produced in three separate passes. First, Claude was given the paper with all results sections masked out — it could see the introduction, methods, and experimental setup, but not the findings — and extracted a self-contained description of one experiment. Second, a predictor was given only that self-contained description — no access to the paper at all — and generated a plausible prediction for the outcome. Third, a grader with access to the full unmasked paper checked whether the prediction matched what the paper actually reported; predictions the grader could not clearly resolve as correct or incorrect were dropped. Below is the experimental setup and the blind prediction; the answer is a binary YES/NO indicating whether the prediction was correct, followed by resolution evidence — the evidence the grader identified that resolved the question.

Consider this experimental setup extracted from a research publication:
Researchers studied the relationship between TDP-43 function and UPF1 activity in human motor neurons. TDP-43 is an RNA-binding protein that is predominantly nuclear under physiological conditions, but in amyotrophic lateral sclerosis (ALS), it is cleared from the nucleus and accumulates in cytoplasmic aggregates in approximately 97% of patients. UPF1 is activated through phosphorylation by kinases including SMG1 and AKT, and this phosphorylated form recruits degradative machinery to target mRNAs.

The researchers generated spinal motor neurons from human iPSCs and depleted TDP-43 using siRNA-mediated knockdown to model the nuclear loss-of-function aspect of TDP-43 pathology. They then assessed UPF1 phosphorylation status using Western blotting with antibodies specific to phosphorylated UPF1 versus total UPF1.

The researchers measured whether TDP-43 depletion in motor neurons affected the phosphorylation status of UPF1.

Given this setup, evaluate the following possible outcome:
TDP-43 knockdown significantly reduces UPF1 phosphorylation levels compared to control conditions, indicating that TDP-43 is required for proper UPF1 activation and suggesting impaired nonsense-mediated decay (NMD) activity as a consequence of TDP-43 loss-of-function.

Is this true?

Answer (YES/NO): YES